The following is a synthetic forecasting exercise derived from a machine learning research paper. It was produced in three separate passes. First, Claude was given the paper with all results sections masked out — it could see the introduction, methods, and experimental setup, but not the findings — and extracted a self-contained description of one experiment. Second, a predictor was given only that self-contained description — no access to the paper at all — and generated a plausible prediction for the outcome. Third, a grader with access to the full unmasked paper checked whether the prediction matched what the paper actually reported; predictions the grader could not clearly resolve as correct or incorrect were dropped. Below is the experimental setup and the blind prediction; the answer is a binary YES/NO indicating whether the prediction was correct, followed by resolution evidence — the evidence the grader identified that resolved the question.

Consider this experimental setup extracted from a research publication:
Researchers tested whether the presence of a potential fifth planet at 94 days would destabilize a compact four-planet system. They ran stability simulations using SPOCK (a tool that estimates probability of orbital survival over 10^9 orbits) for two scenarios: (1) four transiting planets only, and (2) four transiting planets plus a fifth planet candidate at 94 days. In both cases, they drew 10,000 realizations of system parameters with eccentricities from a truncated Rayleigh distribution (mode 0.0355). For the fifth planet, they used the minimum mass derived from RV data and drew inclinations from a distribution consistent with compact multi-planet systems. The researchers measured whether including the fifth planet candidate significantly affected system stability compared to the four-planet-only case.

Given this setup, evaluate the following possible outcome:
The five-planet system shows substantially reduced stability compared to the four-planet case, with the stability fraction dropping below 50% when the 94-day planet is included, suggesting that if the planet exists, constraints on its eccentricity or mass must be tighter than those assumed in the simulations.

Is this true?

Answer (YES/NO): NO